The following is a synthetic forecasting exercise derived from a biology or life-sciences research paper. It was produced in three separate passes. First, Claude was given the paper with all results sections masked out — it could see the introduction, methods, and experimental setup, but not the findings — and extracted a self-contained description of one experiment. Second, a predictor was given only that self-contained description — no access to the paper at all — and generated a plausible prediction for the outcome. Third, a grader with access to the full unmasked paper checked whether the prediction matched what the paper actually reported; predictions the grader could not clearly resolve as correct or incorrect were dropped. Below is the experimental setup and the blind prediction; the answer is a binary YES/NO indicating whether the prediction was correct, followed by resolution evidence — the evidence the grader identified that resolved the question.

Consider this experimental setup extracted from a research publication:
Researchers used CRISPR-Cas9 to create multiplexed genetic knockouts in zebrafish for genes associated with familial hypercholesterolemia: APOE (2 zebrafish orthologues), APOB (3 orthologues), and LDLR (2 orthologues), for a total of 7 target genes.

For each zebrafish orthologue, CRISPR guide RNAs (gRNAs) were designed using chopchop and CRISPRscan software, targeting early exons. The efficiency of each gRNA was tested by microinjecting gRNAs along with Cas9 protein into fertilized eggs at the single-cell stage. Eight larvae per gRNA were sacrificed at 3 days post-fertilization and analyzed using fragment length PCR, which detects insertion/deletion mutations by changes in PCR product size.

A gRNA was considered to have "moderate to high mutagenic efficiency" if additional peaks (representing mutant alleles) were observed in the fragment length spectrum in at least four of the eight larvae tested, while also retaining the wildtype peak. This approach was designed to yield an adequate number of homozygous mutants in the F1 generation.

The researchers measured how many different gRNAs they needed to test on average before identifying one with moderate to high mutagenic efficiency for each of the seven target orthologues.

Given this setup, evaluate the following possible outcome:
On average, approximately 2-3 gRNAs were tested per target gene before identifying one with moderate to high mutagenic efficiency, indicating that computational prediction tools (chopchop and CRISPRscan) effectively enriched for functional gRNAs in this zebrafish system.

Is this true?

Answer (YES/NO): NO